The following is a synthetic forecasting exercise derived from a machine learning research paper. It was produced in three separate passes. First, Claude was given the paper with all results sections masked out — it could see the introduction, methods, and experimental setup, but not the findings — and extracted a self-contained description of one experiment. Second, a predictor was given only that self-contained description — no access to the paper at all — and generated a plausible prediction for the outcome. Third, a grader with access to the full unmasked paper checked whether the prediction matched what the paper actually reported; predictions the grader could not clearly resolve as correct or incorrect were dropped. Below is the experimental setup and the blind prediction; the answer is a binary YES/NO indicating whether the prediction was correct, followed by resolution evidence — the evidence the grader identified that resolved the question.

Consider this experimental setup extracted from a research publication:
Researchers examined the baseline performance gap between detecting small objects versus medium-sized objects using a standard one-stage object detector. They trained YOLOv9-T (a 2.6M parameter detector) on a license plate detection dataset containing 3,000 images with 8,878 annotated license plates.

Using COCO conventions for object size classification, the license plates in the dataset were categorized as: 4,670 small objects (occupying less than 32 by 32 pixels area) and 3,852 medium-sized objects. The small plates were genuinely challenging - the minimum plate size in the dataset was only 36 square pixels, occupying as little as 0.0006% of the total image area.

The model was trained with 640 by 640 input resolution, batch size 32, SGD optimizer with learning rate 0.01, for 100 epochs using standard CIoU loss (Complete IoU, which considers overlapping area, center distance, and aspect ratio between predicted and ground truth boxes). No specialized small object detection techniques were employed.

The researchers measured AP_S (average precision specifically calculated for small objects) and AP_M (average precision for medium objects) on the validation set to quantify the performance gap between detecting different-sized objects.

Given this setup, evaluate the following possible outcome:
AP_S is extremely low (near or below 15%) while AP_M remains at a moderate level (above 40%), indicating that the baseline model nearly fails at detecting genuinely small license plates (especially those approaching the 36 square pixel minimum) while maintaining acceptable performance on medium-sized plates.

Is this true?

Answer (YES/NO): YES